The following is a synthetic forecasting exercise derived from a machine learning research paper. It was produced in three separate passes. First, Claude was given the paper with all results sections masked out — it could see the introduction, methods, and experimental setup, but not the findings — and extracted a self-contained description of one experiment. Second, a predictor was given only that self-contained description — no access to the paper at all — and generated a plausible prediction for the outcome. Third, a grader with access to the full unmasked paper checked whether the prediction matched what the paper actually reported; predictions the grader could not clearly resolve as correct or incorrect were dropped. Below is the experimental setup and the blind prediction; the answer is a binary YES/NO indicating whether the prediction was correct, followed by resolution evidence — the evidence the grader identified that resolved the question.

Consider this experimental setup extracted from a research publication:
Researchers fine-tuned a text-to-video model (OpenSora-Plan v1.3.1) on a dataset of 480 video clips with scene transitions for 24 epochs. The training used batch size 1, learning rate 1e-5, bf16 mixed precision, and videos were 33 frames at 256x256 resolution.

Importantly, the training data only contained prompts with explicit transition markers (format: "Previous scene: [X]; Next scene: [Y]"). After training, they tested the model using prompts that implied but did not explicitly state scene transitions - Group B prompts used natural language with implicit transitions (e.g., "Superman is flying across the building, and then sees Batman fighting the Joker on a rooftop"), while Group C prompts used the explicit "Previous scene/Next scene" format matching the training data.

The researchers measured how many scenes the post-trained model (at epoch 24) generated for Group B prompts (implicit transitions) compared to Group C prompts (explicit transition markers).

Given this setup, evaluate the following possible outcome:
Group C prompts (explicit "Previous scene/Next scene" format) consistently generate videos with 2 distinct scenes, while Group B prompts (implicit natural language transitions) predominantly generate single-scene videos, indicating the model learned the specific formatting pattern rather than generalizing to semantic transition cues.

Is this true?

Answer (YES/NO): NO